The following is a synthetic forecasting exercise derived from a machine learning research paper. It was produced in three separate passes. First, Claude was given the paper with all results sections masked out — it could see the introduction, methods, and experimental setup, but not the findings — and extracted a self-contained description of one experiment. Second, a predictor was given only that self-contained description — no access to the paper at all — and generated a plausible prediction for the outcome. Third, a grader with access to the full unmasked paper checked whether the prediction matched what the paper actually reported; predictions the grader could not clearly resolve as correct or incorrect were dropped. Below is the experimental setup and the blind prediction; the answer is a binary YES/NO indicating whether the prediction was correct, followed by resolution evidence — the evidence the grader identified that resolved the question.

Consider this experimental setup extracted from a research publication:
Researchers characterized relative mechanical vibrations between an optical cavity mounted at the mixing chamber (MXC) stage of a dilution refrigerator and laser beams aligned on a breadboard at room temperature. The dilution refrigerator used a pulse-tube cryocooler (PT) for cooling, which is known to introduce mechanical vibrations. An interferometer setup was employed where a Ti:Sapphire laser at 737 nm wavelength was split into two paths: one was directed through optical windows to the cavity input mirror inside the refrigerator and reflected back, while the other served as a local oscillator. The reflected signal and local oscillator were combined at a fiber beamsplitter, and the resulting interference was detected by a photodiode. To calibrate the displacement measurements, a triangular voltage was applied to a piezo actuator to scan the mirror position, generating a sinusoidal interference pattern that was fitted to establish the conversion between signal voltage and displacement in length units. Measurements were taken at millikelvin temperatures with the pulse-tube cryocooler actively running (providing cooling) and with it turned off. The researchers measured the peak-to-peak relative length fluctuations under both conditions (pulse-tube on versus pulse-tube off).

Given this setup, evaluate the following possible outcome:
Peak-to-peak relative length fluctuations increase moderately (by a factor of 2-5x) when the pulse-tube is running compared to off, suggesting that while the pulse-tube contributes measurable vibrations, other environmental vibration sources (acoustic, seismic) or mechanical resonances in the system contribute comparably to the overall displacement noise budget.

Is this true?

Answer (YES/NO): NO